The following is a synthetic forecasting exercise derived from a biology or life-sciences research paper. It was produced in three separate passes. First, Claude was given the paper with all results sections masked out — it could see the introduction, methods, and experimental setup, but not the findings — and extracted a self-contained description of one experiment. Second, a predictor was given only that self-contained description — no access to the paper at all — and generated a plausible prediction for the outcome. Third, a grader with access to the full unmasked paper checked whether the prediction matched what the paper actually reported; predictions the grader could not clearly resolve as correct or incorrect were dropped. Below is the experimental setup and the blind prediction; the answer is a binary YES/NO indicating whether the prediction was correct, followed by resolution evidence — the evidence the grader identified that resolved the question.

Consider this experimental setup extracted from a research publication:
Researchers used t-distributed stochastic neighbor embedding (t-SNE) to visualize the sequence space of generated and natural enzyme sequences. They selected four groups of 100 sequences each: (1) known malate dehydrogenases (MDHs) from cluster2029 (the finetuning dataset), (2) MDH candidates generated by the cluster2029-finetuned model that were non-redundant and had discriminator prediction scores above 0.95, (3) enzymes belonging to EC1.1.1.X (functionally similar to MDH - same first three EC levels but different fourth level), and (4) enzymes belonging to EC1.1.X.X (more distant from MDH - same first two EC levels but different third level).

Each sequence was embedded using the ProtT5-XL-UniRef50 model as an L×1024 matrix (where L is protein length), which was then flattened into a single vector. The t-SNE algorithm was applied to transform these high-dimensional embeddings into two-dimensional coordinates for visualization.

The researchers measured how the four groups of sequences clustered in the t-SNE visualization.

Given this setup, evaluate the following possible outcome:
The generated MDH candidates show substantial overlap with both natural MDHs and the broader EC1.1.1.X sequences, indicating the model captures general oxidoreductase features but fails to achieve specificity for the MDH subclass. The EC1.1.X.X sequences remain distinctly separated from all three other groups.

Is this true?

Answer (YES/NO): NO